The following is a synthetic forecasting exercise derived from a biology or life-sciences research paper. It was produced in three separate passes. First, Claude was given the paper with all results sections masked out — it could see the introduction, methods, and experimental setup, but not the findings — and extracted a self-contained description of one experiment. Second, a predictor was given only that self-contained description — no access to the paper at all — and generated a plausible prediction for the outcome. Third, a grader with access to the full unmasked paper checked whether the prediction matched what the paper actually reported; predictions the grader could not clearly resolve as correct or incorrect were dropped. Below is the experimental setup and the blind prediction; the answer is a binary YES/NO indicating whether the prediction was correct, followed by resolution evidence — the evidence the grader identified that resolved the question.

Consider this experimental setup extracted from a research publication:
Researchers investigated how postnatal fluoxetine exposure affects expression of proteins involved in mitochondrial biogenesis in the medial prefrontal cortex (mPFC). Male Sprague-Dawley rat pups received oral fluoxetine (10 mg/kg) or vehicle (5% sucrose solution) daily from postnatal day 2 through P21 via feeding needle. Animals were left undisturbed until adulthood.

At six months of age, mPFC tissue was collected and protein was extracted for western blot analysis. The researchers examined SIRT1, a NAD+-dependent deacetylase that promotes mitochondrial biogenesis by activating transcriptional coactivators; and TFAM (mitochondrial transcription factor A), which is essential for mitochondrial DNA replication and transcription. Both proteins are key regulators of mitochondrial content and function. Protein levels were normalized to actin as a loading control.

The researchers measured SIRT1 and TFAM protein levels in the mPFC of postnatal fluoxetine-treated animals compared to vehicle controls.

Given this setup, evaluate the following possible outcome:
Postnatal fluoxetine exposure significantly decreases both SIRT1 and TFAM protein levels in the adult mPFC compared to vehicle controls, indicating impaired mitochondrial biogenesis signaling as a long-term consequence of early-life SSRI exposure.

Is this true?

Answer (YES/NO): YES